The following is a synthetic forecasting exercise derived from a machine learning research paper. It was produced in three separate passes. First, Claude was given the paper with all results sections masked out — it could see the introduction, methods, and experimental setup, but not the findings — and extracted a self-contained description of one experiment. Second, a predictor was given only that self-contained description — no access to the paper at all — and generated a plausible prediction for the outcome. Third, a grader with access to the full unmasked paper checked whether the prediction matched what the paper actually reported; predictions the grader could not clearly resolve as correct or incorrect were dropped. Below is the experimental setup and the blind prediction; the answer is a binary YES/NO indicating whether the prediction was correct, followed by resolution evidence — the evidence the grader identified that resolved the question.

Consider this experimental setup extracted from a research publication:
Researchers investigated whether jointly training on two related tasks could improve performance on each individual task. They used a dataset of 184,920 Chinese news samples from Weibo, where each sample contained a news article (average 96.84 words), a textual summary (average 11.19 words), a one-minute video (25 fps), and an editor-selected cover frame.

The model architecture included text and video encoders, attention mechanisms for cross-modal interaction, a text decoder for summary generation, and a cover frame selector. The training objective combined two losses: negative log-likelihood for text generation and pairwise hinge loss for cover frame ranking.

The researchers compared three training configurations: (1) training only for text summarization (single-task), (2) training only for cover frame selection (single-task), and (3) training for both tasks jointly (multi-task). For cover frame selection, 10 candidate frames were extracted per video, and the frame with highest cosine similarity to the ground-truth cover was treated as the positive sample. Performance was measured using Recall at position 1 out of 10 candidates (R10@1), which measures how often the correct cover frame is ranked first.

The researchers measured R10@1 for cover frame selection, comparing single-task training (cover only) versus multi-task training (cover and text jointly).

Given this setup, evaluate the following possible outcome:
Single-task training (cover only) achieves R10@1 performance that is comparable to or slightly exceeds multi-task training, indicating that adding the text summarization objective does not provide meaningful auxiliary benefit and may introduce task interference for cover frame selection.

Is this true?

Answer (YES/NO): NO